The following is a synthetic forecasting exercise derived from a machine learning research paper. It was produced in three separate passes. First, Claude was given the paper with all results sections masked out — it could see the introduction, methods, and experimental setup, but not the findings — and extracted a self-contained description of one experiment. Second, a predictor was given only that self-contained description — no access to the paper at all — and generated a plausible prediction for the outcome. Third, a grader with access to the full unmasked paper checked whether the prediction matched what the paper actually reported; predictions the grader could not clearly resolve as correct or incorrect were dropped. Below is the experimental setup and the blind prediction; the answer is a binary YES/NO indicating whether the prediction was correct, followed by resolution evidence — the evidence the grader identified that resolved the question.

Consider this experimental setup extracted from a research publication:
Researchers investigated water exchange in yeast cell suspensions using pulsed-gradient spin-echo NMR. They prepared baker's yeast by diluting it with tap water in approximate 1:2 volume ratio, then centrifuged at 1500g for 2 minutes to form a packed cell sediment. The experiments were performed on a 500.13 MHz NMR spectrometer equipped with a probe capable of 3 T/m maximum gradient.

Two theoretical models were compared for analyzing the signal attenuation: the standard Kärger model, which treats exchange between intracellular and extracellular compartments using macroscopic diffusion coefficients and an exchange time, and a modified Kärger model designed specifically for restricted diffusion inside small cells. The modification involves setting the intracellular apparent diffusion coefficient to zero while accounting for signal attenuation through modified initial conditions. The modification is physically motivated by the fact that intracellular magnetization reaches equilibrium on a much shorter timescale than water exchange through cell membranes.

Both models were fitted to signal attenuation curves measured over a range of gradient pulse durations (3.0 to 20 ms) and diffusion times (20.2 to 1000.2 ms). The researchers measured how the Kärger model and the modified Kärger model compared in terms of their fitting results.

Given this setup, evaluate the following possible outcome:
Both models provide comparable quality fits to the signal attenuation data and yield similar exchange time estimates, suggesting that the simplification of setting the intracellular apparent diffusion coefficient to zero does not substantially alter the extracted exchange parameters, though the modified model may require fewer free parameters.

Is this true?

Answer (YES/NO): NO